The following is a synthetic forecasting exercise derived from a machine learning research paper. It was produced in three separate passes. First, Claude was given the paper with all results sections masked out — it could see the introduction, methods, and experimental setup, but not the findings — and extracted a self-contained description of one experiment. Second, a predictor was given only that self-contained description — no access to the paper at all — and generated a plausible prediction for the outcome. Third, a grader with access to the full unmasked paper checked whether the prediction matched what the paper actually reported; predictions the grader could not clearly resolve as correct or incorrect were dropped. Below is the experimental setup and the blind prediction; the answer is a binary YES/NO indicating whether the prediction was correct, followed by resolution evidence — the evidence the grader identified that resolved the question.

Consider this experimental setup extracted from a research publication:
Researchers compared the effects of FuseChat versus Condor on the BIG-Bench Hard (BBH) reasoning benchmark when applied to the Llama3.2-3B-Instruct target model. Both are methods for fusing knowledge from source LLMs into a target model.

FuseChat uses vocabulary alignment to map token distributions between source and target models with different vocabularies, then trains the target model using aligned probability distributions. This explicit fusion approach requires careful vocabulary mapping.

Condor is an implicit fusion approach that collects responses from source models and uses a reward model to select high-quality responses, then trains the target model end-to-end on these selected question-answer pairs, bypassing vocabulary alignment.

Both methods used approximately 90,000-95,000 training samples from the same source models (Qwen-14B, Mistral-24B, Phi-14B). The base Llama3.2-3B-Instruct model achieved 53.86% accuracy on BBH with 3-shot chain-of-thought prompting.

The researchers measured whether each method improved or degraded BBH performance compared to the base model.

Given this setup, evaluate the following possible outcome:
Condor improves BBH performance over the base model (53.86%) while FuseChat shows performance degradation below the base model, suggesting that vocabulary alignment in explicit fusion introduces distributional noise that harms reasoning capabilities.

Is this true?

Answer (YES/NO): NO